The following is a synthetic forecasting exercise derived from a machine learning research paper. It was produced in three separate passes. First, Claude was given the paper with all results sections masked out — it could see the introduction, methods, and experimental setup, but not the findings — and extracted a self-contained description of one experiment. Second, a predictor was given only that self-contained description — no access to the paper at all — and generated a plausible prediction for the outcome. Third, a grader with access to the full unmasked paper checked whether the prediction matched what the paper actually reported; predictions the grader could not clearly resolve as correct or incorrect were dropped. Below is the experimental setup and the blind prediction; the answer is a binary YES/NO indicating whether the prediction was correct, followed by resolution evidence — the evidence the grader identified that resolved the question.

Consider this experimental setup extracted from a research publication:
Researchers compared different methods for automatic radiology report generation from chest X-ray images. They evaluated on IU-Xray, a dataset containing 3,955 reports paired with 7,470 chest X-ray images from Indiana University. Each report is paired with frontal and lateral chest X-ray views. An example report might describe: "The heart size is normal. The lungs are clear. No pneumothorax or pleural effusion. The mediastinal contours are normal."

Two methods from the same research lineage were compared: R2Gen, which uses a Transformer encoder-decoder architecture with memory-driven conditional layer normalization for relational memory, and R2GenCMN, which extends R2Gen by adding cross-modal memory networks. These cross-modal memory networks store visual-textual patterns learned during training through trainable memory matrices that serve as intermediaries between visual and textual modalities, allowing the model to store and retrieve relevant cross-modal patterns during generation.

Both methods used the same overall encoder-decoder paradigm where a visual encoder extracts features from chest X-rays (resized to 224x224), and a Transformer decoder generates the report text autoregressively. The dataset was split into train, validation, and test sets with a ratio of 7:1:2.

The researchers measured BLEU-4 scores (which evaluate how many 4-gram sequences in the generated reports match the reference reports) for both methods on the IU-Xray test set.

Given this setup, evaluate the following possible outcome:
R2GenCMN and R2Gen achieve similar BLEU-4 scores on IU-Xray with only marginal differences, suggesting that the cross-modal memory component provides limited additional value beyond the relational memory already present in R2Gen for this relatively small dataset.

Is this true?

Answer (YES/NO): NO